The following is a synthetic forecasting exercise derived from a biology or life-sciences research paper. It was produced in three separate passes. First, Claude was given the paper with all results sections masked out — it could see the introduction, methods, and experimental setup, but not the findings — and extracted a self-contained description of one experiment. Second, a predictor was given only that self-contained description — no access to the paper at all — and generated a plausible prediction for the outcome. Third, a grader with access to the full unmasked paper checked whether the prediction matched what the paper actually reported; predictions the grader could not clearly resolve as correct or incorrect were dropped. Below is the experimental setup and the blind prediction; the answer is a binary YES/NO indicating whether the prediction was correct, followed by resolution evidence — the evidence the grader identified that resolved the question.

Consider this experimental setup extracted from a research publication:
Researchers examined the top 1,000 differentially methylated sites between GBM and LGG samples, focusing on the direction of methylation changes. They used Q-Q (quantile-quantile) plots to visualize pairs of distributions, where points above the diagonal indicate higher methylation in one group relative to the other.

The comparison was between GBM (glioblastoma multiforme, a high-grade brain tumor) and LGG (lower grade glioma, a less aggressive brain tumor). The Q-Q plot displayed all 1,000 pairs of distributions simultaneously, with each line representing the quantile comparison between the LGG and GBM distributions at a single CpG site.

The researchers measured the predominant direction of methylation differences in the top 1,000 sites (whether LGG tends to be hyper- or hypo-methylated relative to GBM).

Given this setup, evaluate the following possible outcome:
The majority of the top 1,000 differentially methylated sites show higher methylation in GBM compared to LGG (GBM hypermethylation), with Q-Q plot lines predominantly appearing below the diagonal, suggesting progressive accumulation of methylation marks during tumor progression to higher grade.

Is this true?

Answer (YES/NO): NO